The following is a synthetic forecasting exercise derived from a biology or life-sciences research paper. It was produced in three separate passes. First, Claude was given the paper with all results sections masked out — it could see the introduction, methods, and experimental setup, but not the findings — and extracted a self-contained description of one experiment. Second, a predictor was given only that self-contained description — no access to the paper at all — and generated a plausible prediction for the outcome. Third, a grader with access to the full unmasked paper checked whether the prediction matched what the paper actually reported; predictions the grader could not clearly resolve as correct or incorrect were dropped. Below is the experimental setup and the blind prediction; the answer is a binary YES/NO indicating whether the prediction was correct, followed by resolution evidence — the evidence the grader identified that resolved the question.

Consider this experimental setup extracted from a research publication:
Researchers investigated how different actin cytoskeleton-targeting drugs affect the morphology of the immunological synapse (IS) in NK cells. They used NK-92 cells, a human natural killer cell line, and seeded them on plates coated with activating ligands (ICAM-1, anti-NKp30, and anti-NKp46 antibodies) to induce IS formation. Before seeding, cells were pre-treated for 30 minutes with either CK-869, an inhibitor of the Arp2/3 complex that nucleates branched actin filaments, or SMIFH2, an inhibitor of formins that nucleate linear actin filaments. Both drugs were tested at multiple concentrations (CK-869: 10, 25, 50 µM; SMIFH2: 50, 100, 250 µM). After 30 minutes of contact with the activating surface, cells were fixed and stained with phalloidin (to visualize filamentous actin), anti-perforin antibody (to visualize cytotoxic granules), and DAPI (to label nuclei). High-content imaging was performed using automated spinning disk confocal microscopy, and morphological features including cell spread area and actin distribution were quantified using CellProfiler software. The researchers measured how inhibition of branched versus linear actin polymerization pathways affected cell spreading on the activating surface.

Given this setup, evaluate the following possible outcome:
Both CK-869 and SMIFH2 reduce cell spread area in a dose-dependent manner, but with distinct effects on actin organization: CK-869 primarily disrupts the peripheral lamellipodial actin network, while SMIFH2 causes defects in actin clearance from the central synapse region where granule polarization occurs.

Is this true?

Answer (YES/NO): NO